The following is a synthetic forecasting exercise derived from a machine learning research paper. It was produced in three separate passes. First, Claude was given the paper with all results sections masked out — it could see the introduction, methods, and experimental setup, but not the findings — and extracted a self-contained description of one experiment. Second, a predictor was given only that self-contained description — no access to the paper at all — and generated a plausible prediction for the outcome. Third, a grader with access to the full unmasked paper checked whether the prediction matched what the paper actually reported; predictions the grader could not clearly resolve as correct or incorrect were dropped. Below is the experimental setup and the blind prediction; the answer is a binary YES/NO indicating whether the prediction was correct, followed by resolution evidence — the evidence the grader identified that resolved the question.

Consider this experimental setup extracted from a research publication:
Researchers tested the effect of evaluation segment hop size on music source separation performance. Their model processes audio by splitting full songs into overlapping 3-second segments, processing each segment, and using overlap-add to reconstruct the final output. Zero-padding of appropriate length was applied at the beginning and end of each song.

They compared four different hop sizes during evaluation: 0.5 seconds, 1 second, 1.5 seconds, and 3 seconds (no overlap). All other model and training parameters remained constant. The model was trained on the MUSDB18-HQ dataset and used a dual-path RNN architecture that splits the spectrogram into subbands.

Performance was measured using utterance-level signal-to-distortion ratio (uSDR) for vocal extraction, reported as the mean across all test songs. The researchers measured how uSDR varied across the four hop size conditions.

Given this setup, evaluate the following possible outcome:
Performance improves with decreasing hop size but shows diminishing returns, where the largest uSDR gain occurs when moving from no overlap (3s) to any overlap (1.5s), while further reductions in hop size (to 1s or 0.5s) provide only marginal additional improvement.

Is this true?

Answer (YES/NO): YES